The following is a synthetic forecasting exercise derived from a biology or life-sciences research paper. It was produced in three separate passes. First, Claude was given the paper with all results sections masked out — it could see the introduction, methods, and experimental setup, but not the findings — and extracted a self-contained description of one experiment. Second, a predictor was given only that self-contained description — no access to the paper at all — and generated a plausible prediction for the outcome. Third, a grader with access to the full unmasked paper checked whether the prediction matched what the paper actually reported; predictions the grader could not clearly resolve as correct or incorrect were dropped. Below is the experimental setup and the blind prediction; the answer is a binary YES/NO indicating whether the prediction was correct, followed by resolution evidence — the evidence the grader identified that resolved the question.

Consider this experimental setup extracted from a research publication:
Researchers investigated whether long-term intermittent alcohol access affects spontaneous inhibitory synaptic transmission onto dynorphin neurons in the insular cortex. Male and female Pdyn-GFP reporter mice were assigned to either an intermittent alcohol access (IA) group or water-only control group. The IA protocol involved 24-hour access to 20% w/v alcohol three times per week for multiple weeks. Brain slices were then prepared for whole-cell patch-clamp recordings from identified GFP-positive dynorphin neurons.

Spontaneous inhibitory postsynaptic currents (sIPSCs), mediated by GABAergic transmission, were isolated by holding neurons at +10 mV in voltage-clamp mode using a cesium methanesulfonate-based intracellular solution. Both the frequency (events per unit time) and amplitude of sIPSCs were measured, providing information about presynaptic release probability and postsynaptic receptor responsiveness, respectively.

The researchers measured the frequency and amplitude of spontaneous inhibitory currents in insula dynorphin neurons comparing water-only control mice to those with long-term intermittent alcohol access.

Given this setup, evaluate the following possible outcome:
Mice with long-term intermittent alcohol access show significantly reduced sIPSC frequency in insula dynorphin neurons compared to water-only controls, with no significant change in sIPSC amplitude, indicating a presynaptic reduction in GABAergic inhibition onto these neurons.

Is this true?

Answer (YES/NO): NO